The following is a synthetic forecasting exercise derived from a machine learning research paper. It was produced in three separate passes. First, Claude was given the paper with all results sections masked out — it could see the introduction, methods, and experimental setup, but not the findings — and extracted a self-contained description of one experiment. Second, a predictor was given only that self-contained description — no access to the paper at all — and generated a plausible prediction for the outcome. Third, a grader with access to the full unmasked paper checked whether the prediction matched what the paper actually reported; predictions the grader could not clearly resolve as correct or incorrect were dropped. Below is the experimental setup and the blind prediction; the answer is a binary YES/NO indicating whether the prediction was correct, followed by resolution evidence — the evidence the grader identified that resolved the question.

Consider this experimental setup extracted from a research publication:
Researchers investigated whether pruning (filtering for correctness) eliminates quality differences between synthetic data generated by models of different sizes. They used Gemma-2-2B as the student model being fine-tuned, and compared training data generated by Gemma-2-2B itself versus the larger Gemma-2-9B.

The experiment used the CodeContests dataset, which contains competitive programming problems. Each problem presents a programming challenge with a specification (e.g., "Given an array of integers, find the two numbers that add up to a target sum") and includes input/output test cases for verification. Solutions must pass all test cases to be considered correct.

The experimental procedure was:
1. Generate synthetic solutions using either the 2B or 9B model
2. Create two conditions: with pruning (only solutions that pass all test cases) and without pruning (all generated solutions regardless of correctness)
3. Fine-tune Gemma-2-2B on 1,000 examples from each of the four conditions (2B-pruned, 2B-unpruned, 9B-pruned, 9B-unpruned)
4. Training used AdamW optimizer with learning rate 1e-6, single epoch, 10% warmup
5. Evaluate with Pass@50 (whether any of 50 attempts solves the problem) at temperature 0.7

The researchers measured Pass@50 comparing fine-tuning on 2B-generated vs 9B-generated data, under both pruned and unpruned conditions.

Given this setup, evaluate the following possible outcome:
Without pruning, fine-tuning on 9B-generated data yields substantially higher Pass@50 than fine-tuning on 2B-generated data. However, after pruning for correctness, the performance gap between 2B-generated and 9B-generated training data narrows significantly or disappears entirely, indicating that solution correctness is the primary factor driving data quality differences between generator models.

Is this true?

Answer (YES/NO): YES